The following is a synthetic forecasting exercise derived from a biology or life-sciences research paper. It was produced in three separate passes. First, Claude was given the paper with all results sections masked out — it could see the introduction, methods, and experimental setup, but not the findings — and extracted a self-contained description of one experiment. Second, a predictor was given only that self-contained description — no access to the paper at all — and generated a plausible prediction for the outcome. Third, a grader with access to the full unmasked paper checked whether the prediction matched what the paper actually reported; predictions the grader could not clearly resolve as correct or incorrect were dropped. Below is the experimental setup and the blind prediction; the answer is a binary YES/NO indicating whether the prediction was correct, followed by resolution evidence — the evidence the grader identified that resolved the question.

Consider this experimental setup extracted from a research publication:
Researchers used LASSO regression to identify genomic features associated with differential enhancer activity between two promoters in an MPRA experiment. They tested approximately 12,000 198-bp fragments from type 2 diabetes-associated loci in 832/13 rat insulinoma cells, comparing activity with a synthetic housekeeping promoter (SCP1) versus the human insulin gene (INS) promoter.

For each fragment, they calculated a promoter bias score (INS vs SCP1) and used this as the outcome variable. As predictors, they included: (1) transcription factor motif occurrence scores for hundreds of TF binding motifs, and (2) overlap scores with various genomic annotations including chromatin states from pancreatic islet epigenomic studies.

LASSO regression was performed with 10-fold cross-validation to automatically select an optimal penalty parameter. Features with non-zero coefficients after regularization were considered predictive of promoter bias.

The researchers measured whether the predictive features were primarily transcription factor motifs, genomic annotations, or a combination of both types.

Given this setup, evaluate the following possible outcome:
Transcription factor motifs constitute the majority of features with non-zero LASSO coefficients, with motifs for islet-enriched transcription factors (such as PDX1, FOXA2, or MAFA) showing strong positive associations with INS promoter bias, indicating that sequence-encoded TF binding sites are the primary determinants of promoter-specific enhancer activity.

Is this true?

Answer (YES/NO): NO